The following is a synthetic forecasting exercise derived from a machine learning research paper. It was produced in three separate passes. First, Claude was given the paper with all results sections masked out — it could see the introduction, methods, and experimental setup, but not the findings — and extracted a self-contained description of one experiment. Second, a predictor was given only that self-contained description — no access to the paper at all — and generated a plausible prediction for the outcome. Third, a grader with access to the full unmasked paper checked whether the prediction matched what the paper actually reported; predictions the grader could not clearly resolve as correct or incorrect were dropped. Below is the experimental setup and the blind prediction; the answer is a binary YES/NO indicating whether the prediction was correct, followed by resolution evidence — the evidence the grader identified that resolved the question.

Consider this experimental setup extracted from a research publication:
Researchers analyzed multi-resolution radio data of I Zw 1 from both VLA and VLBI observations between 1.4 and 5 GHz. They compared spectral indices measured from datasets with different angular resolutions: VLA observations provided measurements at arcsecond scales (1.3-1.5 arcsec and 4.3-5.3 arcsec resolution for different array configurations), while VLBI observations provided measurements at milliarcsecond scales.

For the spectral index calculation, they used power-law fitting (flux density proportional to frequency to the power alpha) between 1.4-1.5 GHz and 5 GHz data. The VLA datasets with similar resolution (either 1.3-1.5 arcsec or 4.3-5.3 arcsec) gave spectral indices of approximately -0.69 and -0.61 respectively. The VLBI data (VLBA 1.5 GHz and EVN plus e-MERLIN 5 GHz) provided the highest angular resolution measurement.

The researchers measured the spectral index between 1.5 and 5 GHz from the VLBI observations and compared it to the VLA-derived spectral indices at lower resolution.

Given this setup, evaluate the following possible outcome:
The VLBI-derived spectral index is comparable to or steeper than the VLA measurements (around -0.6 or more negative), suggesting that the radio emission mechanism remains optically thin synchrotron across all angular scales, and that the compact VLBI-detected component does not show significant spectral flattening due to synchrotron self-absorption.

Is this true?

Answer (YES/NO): YES